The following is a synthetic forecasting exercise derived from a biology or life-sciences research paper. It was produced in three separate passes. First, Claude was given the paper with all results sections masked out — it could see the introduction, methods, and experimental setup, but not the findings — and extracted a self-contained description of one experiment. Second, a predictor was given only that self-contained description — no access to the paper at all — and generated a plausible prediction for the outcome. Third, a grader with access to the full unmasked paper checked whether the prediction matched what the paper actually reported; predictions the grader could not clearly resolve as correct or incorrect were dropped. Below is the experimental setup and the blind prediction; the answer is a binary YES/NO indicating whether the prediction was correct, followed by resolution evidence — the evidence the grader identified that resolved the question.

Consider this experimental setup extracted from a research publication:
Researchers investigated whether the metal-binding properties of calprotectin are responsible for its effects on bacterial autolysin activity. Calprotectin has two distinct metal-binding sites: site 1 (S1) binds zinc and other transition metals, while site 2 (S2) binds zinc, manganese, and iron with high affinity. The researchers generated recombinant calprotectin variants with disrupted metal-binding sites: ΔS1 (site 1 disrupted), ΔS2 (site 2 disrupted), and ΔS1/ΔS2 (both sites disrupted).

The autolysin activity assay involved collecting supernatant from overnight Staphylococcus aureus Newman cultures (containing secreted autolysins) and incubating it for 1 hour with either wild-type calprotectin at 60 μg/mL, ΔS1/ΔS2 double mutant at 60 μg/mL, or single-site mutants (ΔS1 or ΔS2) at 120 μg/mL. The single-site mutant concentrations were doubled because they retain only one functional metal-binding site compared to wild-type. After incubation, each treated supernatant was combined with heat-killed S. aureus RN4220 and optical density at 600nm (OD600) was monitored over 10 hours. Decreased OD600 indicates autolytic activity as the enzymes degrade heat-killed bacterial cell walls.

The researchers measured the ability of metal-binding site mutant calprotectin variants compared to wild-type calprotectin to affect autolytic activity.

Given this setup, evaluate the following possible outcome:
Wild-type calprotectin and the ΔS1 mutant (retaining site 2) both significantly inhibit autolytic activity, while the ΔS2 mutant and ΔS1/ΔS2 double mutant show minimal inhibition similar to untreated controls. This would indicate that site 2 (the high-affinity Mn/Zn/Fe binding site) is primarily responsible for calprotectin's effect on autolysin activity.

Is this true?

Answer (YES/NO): NO